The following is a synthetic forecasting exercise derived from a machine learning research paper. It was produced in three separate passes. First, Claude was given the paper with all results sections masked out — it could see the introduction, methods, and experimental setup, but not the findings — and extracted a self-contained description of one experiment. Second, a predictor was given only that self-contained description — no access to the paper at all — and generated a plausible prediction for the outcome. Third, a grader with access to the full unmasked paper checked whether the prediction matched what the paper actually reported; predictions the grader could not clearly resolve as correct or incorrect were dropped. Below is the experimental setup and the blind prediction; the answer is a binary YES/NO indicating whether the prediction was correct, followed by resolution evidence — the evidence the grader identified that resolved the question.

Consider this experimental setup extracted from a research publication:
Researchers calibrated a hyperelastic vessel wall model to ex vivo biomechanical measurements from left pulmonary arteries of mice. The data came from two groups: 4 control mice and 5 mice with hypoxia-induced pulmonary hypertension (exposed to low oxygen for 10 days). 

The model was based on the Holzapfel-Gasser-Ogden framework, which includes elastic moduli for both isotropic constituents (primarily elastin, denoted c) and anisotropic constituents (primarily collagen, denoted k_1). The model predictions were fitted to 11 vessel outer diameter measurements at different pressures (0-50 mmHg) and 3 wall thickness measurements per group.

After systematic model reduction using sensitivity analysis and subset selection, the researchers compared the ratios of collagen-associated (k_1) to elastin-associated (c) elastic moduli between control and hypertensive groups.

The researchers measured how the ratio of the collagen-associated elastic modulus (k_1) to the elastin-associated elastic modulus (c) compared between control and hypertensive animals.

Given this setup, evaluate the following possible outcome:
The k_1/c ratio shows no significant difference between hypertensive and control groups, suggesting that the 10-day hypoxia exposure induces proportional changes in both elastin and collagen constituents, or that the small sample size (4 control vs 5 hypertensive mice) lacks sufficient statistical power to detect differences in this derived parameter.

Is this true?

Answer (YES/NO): NO